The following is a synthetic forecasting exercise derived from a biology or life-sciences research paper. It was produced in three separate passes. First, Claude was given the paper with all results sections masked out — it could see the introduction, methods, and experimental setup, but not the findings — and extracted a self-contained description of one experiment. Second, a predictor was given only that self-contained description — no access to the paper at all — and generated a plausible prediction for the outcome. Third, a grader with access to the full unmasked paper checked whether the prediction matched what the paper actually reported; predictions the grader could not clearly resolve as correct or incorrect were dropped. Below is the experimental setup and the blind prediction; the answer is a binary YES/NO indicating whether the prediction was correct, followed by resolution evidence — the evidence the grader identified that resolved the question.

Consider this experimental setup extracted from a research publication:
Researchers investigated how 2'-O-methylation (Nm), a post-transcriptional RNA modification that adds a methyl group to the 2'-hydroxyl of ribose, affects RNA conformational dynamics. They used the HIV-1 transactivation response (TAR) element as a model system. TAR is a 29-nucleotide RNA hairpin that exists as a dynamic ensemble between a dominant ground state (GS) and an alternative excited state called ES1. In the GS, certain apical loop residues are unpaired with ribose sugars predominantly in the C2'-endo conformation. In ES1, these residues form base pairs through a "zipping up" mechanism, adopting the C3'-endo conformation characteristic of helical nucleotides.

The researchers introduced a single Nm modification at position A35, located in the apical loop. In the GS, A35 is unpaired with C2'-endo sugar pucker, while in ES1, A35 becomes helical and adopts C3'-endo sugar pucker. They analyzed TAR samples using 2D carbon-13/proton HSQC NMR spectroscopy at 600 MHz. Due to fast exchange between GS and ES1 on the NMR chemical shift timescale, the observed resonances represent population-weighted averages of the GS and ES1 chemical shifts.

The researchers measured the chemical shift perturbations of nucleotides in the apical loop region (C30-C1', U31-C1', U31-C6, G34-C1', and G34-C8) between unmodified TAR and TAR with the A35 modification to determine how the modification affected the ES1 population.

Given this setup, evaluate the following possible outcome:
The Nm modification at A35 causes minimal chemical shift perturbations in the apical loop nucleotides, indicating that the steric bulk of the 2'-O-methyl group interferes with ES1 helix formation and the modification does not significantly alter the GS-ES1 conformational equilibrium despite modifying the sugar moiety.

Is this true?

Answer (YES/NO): NO